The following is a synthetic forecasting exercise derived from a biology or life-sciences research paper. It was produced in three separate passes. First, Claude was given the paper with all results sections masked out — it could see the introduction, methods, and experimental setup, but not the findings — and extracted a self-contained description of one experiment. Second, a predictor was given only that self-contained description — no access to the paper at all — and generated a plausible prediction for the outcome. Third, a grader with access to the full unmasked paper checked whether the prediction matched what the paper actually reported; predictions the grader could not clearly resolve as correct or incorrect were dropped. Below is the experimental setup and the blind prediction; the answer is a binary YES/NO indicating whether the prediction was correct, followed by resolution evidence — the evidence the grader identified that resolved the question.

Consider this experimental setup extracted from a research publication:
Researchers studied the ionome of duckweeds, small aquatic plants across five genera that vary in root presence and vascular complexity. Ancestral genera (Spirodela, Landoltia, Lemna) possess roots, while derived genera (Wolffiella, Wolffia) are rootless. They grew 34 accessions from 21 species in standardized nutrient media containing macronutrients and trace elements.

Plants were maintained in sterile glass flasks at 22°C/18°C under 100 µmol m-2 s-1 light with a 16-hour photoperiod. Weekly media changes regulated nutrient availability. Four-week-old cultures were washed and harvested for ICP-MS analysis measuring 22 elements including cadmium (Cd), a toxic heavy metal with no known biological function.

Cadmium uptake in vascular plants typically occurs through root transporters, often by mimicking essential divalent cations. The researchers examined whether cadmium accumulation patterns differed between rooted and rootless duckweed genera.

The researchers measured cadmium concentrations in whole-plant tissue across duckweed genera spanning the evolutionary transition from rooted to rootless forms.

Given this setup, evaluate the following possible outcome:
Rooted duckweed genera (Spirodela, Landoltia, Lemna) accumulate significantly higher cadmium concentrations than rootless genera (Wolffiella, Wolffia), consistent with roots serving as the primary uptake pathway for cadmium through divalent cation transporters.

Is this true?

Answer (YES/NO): NO